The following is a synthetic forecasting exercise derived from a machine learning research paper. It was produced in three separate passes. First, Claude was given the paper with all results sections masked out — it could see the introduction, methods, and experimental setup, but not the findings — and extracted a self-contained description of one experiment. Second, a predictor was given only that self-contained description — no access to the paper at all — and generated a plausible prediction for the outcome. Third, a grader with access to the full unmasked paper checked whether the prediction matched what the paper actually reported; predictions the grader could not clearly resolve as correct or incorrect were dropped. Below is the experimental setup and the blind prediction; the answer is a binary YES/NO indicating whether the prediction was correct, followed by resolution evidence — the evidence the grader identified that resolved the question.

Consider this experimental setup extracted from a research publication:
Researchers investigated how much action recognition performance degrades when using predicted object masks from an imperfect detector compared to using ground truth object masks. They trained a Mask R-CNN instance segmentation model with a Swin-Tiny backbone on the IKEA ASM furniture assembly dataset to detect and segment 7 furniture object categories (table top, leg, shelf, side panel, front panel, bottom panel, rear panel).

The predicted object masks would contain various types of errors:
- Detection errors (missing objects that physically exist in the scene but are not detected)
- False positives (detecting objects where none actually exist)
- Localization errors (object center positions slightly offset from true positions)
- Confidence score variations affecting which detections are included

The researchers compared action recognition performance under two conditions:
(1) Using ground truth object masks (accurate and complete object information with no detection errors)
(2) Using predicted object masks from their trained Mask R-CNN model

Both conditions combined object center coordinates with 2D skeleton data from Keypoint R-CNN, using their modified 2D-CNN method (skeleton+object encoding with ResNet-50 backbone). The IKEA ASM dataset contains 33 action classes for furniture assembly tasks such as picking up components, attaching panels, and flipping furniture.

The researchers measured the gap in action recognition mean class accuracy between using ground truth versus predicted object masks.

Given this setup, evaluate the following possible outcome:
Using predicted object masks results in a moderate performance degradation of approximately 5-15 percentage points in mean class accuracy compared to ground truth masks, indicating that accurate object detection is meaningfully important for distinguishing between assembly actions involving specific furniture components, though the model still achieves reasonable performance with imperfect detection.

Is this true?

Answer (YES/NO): NO